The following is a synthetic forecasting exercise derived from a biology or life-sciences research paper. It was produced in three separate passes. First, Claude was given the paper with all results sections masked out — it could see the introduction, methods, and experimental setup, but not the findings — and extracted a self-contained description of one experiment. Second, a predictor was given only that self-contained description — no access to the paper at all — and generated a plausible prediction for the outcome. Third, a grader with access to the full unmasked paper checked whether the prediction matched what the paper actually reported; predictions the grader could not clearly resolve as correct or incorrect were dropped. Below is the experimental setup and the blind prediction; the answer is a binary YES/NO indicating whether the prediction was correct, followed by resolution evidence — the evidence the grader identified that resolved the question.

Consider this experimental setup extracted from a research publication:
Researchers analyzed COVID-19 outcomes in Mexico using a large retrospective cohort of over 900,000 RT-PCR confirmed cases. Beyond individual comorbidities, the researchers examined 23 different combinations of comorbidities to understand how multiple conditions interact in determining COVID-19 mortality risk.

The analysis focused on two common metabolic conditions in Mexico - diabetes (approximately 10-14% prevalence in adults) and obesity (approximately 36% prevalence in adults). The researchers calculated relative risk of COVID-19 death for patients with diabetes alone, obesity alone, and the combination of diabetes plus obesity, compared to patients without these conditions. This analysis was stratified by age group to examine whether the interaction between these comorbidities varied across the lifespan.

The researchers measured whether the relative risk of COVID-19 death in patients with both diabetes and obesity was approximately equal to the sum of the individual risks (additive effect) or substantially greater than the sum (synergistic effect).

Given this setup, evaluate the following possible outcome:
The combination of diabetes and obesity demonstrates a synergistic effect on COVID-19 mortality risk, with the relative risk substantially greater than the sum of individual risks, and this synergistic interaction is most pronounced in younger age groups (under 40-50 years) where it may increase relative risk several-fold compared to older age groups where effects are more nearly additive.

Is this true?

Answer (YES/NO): NO